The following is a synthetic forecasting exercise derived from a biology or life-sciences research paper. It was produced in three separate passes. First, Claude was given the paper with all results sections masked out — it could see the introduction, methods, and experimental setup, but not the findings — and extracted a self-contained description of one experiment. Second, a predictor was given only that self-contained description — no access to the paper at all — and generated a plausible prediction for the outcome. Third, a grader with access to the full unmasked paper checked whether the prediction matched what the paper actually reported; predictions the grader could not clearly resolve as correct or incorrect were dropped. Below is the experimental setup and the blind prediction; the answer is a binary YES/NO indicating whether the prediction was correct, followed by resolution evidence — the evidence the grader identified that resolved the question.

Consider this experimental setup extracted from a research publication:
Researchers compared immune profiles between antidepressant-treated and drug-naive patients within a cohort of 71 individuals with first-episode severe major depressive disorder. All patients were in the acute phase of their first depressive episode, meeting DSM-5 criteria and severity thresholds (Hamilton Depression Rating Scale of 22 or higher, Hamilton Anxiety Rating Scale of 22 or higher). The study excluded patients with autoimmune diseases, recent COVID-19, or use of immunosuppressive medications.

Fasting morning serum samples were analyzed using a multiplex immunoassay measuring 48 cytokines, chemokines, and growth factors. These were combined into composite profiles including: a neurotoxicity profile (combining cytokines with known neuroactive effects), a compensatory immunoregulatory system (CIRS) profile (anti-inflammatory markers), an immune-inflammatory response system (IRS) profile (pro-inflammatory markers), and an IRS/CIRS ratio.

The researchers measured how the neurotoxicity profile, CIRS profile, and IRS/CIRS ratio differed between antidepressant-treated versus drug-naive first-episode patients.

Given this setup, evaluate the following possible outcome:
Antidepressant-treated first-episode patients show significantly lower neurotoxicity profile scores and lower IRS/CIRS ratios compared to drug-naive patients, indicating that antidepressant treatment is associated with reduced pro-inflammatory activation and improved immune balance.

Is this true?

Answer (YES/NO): NO